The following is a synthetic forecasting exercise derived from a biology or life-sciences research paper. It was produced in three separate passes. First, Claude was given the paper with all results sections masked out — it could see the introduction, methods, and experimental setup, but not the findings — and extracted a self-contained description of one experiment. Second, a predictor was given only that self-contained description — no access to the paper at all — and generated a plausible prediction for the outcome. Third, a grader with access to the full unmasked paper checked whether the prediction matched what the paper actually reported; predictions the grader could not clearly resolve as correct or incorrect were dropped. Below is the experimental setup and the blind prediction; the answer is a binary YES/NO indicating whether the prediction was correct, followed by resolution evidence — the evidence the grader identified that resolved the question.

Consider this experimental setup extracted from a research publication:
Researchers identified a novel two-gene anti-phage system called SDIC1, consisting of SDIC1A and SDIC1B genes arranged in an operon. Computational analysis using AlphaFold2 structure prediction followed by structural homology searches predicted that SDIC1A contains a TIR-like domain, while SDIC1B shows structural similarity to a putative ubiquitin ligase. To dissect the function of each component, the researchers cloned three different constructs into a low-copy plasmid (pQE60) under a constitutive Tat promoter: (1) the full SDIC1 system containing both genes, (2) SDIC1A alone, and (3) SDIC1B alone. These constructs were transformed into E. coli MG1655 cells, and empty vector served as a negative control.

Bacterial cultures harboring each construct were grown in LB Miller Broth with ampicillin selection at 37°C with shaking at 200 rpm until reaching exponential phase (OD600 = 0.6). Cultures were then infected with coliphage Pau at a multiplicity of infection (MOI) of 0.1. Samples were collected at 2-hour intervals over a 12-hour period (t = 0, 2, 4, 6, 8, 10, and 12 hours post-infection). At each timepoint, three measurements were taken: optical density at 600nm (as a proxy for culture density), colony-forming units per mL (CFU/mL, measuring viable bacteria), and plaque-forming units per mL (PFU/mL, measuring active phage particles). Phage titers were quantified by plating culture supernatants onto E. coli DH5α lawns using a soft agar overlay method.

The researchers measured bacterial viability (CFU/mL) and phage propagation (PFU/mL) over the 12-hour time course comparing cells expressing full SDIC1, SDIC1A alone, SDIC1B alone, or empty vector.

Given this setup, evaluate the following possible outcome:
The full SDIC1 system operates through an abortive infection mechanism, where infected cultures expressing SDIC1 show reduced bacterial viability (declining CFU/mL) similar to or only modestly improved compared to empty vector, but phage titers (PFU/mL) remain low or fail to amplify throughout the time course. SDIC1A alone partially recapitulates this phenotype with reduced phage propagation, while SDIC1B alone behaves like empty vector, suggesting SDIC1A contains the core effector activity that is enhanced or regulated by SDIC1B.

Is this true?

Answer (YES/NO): YES